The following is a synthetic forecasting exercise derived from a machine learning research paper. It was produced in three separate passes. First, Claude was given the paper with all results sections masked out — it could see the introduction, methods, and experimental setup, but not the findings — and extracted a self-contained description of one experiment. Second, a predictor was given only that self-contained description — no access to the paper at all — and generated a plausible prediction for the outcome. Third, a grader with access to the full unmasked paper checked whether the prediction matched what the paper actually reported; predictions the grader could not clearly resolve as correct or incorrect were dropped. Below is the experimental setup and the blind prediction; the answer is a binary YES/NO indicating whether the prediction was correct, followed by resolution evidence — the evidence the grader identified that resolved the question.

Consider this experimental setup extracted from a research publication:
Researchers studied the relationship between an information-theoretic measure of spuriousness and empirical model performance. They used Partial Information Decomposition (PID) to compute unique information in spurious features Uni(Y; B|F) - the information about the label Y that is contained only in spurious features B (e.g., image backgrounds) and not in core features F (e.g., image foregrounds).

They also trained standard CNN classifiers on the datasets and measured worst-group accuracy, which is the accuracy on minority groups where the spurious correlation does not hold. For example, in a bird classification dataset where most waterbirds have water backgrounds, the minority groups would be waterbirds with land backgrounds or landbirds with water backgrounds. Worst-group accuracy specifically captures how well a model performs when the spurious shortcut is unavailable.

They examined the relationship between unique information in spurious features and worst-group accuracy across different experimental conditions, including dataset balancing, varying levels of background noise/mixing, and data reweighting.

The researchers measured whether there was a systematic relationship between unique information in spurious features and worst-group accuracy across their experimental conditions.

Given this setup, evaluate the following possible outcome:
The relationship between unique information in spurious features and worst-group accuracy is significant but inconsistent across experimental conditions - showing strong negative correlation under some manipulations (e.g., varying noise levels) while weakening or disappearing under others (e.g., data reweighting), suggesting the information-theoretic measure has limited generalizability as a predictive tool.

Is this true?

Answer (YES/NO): NO